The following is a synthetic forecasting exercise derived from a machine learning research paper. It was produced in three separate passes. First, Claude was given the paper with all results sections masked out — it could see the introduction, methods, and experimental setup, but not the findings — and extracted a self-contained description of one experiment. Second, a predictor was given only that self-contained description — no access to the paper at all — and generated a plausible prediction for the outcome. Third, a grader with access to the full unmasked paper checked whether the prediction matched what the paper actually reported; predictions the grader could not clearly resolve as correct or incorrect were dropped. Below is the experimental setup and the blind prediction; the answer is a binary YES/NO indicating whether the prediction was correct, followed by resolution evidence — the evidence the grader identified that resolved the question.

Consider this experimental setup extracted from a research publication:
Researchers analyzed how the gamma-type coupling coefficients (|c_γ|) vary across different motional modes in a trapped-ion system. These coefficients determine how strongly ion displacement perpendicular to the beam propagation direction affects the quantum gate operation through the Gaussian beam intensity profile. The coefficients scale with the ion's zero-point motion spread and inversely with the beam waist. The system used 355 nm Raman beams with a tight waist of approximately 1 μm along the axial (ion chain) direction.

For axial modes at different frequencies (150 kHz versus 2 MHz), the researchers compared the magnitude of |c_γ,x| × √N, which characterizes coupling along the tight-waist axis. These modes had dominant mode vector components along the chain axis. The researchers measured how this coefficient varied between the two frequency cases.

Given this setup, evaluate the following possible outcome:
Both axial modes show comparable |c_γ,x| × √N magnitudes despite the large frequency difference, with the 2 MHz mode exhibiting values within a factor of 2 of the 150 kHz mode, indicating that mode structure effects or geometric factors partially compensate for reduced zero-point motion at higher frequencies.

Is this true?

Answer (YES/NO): NO